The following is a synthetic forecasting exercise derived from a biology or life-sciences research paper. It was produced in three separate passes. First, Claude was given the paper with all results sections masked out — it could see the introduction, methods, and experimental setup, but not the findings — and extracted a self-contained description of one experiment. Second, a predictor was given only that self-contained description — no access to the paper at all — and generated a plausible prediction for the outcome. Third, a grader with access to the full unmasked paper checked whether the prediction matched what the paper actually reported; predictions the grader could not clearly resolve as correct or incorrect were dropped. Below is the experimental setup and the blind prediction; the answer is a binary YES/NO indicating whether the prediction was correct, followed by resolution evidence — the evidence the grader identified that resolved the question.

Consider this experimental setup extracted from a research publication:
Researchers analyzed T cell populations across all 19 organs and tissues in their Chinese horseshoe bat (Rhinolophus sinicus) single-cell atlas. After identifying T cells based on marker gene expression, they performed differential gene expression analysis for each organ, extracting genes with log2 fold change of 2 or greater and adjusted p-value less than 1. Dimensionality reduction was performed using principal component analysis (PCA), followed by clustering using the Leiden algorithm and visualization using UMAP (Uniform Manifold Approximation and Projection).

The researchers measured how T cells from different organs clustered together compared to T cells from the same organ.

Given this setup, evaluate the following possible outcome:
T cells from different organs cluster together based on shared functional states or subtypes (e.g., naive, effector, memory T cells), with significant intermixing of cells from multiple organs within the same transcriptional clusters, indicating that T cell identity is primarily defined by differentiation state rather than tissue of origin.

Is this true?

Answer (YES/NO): YES